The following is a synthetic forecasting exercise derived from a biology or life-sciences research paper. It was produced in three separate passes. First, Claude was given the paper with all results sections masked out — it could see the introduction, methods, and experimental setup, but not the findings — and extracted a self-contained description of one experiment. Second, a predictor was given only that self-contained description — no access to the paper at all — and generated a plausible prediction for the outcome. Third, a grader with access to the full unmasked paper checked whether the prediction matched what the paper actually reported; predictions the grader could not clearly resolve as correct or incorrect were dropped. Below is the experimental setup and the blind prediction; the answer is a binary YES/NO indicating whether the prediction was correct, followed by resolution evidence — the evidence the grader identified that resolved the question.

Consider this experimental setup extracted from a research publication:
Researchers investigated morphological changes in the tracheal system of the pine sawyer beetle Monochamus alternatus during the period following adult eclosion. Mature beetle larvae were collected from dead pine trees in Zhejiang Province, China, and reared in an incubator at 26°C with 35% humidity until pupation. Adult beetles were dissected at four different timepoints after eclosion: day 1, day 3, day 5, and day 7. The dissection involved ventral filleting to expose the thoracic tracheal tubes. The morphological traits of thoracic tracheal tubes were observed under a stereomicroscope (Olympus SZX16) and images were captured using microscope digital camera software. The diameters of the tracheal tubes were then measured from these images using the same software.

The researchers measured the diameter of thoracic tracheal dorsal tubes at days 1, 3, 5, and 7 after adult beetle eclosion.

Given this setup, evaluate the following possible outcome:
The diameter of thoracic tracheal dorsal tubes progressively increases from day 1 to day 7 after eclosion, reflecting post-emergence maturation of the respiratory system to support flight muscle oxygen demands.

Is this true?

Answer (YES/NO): NO